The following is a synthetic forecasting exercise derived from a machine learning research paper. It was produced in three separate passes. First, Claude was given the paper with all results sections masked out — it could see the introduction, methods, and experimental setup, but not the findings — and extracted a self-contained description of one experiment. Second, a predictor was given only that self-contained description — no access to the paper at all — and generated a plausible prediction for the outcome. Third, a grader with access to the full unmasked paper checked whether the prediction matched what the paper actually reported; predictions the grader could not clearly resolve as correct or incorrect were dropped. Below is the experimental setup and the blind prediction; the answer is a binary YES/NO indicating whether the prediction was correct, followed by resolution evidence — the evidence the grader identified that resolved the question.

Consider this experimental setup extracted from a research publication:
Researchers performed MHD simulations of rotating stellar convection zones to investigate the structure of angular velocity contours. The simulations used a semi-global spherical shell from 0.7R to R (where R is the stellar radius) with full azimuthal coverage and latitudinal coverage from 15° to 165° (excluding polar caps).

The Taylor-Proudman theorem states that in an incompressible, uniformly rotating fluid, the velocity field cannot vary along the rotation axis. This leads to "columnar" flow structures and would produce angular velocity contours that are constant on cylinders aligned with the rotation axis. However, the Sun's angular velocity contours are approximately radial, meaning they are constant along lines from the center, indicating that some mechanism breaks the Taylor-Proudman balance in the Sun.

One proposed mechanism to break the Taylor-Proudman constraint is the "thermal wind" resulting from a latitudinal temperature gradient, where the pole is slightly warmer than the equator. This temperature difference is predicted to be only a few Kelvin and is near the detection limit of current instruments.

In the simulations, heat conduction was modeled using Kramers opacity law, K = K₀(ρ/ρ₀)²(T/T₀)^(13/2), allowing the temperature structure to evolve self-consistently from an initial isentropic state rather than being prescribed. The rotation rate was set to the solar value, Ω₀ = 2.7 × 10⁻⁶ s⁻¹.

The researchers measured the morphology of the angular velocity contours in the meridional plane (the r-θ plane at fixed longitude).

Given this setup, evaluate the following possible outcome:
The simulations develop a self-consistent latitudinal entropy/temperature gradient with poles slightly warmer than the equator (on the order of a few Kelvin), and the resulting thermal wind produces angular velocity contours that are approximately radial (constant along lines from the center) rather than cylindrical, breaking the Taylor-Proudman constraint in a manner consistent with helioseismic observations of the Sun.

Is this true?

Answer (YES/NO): NO